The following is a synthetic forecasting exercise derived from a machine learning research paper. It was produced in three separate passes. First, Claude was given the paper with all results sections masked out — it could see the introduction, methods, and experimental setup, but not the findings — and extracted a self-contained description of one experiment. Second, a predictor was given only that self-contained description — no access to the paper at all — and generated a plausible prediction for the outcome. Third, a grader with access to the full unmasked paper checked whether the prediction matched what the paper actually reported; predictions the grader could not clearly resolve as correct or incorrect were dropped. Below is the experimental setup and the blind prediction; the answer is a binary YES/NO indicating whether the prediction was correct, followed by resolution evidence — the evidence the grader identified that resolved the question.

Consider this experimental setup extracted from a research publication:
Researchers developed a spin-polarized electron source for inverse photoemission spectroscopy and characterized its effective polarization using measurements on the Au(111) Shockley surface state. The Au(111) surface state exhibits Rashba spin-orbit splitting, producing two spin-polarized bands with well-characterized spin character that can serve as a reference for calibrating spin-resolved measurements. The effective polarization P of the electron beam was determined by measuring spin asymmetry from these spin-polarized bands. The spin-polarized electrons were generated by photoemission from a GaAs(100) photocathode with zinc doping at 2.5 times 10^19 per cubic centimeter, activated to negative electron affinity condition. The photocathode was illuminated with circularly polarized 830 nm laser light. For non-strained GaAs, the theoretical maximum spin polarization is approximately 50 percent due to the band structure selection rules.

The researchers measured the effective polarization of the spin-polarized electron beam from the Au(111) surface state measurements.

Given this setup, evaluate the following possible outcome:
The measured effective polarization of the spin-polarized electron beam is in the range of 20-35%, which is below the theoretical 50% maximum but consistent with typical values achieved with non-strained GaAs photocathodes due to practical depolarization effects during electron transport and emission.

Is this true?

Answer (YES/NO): YES